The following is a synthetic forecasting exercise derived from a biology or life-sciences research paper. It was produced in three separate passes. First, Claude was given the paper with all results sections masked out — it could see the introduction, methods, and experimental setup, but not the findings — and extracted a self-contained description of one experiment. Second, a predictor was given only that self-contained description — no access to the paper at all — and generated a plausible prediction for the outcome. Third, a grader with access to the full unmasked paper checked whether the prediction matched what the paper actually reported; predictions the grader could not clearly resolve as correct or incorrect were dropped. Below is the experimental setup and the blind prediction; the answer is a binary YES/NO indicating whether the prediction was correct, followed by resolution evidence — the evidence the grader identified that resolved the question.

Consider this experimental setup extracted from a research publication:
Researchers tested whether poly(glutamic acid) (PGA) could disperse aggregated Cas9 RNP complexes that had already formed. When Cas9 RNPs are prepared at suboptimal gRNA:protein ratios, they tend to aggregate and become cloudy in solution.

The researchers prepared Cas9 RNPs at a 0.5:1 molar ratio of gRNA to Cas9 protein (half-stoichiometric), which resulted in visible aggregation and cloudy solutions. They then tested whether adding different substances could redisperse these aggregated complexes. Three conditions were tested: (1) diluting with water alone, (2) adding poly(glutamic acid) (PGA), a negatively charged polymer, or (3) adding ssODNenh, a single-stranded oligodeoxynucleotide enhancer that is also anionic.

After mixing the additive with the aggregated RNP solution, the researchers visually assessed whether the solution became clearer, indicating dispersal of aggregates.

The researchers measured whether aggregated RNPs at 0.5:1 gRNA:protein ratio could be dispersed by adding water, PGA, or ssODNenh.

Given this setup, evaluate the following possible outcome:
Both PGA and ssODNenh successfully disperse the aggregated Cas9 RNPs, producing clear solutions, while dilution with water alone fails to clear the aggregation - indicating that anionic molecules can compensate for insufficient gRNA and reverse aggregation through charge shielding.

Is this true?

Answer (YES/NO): YES